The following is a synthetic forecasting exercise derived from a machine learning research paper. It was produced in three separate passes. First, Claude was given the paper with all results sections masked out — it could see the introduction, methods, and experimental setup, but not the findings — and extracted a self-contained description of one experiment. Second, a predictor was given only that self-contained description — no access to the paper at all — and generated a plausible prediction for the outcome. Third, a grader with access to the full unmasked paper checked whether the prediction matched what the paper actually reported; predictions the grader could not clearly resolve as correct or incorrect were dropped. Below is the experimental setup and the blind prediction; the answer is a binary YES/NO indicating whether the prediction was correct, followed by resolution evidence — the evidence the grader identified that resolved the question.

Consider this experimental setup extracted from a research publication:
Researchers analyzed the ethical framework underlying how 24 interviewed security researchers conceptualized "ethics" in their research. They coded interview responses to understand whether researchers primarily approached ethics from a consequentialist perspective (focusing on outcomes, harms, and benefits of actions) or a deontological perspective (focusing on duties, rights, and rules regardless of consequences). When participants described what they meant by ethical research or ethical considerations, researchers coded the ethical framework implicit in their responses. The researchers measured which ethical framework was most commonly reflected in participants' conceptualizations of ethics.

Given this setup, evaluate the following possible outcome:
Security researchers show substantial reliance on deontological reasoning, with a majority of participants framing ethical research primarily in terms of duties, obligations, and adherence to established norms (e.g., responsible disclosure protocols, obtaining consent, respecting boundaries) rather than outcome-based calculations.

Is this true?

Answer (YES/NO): NO